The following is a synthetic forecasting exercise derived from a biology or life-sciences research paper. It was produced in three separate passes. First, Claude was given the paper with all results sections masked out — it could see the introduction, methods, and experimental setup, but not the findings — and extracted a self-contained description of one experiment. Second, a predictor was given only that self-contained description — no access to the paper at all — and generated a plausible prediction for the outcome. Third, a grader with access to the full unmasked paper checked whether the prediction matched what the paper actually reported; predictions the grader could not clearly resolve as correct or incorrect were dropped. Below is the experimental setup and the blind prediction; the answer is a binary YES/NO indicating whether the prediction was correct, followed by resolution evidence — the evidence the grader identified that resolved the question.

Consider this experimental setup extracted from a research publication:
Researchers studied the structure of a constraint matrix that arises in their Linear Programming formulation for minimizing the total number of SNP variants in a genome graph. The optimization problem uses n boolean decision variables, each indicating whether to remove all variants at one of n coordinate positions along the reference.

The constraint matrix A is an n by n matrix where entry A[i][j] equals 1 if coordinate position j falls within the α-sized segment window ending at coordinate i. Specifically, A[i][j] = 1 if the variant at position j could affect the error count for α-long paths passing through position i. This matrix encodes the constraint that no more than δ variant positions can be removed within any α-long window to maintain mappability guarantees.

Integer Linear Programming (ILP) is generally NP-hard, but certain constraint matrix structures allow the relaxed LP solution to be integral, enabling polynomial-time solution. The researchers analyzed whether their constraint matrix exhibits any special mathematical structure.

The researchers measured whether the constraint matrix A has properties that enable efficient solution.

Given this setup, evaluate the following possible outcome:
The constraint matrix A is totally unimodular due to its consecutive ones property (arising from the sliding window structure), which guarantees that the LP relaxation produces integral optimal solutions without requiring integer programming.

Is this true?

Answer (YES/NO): NO